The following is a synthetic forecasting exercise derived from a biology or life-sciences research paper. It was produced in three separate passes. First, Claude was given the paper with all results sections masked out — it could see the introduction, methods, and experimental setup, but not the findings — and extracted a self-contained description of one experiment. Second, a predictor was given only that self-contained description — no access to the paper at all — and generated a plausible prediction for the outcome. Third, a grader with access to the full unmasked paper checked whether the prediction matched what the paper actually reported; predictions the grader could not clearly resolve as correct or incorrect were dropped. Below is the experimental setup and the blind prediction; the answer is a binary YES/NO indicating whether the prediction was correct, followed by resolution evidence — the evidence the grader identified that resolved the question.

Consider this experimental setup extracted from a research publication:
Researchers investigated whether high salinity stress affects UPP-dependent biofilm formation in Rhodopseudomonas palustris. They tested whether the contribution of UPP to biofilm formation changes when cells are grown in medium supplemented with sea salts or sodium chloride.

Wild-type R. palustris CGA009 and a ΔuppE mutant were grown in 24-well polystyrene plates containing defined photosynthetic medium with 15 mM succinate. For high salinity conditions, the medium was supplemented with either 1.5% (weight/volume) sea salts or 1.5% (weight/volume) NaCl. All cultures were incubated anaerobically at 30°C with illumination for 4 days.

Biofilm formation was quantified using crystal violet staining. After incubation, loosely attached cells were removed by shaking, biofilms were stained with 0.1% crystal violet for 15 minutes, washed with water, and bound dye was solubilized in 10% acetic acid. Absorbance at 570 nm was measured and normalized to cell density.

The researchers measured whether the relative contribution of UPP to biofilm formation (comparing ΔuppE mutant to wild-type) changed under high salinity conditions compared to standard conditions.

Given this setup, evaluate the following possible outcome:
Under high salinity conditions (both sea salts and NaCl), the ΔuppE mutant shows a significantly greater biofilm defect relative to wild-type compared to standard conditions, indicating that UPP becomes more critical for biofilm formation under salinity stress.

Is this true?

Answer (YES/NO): NO